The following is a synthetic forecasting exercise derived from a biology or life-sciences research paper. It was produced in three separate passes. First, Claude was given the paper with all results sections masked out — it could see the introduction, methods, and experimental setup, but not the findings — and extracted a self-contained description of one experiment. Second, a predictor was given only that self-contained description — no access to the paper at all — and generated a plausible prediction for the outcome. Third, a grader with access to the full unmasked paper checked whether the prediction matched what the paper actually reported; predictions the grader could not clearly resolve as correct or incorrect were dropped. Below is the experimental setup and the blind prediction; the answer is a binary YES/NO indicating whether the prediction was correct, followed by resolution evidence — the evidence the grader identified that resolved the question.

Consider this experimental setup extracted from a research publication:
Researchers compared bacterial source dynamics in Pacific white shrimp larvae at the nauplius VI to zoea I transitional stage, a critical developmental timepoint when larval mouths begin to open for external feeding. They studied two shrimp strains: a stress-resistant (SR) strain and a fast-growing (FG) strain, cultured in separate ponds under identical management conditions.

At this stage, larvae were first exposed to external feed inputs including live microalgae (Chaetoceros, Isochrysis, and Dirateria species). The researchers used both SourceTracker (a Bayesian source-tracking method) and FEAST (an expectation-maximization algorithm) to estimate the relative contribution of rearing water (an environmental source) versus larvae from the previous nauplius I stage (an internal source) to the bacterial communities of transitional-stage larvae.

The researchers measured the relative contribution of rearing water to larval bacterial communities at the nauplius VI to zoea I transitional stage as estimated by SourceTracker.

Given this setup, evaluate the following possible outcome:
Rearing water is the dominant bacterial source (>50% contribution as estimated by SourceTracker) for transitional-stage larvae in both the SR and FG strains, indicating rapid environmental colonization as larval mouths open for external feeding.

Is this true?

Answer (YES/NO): YES